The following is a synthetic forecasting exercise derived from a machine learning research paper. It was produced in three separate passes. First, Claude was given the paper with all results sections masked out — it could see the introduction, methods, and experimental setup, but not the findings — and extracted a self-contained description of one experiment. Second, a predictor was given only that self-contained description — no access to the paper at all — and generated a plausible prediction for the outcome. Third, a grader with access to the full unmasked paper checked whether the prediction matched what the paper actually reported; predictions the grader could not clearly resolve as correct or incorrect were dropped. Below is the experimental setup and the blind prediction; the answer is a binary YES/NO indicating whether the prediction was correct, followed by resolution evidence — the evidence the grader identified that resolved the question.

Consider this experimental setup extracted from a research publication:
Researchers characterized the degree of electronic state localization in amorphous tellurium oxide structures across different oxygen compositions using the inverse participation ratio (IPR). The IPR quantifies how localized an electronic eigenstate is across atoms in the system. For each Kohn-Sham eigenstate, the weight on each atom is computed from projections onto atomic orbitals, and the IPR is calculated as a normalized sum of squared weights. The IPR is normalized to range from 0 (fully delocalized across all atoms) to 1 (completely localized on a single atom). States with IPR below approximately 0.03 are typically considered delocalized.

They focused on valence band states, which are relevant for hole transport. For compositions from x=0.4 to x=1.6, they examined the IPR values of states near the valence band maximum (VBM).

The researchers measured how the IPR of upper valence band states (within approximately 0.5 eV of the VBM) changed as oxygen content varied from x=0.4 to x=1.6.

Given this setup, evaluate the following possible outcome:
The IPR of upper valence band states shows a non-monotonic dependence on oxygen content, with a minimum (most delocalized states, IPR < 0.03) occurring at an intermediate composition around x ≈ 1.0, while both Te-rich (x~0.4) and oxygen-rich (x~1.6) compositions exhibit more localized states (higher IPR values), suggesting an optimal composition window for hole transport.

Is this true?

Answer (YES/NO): NO